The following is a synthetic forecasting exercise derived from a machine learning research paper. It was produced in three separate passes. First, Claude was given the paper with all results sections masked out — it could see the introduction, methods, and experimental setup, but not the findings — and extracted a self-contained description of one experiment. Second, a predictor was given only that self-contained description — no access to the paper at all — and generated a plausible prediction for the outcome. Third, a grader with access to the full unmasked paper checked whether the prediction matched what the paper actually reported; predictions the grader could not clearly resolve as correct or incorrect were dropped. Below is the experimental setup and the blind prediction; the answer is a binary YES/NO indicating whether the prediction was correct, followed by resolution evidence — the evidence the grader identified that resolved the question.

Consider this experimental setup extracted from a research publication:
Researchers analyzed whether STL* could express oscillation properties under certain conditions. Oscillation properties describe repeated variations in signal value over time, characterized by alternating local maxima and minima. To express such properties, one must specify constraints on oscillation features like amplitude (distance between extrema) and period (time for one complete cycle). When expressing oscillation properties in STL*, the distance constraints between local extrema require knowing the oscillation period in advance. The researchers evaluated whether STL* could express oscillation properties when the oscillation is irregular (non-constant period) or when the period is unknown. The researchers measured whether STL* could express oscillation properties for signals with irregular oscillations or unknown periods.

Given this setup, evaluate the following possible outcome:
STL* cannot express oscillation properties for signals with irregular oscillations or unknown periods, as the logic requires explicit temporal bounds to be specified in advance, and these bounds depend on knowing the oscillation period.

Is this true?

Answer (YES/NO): YES